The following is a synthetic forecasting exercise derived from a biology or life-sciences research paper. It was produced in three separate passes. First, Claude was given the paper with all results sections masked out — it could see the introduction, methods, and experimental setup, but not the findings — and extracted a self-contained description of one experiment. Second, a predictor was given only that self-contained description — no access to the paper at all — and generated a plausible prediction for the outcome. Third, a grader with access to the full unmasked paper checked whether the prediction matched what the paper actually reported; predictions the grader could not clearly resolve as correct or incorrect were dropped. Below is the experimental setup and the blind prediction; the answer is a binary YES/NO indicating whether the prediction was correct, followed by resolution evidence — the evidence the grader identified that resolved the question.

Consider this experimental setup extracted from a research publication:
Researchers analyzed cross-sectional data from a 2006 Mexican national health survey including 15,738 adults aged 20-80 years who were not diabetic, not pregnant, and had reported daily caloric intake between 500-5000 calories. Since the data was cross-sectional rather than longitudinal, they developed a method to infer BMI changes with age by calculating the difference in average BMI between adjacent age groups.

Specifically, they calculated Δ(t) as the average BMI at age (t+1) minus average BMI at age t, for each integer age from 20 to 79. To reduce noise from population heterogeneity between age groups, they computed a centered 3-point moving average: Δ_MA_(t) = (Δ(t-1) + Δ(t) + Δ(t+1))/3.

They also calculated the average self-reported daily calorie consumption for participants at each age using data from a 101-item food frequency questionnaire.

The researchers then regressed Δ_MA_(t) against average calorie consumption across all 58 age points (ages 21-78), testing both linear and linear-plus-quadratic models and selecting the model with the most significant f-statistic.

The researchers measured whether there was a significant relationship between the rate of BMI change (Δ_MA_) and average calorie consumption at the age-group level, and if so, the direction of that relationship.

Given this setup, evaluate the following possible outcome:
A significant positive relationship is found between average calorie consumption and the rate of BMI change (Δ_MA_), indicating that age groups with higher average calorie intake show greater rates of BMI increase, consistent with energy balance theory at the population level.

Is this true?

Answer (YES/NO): YES